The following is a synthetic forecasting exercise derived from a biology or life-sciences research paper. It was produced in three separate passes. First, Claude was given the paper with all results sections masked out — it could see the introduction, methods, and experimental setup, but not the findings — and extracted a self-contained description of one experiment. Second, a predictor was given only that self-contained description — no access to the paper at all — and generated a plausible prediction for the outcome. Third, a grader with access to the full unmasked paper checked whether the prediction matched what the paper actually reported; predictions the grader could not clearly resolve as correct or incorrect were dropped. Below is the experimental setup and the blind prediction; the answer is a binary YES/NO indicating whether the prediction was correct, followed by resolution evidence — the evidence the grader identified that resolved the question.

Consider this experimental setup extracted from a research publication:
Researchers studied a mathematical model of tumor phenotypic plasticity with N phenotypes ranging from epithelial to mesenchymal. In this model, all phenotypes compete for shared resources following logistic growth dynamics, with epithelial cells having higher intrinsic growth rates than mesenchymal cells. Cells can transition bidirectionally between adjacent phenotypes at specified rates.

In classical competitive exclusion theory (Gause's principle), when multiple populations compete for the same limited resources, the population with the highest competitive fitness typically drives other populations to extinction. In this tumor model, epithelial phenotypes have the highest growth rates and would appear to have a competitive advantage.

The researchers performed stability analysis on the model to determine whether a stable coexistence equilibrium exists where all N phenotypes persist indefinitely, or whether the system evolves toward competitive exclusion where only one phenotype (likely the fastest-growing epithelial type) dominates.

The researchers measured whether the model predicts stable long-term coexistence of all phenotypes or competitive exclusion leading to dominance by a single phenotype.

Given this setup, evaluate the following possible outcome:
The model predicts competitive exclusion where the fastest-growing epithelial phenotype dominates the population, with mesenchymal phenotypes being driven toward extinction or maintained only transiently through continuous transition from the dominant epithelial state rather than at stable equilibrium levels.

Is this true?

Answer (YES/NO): NO